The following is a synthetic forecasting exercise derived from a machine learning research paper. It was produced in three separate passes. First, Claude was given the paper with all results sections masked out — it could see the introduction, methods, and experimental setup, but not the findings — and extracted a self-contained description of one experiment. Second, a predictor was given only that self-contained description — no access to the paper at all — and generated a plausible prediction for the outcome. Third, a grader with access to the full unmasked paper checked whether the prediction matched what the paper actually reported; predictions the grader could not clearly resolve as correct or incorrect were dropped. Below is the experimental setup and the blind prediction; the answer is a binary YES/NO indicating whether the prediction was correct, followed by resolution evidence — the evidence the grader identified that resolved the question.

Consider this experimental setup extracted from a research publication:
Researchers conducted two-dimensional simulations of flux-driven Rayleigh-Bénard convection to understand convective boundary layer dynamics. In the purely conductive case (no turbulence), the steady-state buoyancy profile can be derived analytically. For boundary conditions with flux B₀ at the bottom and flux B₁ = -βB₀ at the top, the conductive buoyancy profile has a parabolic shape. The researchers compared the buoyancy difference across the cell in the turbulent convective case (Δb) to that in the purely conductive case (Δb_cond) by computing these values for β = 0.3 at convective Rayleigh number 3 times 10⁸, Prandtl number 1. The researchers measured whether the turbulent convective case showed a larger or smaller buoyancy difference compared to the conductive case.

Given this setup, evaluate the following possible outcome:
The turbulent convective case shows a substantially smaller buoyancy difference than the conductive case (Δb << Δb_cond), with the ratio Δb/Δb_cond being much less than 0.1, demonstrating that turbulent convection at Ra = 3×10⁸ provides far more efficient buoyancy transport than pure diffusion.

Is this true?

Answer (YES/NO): YES